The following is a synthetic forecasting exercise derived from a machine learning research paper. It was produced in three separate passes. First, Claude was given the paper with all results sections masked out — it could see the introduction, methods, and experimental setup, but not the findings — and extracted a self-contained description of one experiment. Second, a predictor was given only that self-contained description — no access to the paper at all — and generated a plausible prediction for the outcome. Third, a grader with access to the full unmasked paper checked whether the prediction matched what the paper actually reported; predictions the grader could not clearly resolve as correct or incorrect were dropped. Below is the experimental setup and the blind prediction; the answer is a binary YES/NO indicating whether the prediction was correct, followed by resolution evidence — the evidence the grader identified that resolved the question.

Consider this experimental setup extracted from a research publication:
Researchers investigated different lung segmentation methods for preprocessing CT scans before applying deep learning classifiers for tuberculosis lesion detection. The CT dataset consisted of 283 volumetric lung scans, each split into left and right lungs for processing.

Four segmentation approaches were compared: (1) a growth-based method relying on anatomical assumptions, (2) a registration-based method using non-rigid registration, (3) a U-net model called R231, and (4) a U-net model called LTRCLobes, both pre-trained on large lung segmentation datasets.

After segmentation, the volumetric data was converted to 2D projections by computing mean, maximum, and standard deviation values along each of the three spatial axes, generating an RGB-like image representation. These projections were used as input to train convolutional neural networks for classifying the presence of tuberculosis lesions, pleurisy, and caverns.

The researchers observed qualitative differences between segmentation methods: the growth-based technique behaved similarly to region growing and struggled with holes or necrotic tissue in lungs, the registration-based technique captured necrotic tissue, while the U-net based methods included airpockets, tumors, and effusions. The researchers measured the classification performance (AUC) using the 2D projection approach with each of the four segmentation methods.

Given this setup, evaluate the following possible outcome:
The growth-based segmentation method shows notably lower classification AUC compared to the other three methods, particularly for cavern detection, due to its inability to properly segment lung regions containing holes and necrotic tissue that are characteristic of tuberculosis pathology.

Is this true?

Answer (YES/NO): NO